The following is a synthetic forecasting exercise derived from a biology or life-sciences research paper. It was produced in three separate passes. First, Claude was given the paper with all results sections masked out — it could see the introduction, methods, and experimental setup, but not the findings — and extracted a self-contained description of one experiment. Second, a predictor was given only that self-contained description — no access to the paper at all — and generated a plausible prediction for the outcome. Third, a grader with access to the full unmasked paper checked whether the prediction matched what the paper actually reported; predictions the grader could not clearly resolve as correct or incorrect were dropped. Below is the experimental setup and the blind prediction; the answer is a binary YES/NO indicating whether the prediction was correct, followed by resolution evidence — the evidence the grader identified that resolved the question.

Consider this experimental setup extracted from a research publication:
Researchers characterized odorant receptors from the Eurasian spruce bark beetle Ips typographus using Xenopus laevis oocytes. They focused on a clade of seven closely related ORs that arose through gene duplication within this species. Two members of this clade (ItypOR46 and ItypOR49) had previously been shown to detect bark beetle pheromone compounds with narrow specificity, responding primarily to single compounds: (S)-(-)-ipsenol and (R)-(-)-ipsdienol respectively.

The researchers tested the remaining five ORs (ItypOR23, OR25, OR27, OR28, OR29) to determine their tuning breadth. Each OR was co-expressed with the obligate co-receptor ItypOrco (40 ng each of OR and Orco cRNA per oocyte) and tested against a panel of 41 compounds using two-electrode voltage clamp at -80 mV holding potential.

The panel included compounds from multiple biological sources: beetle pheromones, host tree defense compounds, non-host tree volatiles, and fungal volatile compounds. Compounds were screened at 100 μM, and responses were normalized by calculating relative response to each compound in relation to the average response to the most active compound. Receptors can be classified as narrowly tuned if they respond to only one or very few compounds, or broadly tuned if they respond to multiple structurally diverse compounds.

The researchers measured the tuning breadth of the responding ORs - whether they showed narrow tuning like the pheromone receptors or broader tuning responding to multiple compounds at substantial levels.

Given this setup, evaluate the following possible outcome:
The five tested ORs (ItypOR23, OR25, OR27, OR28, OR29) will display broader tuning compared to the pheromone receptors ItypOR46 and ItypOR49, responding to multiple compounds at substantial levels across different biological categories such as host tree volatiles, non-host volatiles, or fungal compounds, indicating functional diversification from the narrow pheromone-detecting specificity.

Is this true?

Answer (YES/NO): NO